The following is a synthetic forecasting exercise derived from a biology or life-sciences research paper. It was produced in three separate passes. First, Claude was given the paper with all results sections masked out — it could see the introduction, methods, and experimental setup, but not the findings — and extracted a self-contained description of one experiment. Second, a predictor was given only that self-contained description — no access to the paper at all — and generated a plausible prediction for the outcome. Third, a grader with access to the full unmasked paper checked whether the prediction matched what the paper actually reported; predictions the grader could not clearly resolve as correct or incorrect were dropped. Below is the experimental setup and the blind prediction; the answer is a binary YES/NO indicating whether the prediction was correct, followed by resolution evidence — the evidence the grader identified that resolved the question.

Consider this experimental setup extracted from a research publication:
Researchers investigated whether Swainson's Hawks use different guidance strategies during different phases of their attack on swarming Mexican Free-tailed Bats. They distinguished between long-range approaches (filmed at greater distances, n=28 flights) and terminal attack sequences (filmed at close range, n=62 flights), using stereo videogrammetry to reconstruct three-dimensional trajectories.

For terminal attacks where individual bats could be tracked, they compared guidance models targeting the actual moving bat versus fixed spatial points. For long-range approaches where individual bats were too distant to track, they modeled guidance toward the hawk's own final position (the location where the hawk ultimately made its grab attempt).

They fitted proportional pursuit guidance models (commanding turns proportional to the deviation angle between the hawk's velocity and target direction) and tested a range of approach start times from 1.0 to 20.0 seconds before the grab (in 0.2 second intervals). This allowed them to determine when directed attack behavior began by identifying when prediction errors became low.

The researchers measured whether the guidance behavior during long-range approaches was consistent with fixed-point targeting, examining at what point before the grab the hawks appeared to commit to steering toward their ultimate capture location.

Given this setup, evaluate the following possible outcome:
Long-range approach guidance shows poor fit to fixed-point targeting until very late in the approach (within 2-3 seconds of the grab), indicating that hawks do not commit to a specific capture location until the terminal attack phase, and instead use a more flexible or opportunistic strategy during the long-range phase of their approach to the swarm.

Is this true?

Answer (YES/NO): NO